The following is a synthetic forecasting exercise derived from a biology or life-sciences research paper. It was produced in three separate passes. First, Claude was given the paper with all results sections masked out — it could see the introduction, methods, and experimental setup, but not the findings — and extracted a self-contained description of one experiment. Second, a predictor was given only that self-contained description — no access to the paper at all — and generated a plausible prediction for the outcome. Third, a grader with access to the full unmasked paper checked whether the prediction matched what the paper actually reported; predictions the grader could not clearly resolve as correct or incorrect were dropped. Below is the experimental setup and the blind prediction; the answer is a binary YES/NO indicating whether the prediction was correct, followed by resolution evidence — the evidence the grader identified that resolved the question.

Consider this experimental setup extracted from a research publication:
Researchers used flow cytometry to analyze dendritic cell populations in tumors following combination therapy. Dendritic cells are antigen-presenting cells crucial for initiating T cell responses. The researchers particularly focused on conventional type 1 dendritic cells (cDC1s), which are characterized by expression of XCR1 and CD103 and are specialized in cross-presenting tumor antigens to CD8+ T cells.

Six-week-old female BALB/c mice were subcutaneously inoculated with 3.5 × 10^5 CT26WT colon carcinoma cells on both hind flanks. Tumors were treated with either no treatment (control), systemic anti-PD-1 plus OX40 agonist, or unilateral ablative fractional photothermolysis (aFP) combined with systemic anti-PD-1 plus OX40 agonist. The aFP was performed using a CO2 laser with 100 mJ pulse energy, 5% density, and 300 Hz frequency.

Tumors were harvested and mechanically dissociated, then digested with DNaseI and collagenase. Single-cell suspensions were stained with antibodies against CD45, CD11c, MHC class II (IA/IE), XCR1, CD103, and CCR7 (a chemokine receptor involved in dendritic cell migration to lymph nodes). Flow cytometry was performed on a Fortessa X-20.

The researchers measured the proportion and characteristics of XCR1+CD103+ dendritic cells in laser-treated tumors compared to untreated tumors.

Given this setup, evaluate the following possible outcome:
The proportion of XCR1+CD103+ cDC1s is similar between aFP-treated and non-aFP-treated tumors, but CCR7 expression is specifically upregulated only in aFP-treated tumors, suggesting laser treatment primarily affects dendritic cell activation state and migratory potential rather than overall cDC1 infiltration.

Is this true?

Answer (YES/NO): NO